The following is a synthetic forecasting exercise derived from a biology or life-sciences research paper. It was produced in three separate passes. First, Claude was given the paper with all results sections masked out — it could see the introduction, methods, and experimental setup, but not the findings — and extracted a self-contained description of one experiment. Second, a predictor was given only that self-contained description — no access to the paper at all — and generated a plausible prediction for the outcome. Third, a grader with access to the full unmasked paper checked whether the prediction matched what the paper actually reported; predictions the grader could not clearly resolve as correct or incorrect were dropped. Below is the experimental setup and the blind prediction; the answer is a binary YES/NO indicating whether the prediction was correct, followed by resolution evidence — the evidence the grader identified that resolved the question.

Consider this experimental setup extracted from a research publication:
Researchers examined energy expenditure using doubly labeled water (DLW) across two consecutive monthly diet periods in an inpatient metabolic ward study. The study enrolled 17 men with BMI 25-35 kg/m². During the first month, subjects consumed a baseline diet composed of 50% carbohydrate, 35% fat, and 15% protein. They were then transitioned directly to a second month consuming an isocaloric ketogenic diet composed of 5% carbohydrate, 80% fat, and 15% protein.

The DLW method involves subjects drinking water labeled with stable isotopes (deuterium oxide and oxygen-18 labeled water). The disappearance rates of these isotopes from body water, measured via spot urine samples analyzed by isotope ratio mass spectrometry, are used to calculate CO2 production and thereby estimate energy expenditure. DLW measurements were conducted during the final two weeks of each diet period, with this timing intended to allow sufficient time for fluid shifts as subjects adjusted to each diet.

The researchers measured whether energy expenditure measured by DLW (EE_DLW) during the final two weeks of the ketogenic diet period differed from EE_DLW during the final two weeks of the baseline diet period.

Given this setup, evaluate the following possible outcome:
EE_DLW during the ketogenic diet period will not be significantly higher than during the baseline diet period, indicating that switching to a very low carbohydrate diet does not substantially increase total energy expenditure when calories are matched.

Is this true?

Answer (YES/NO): NO